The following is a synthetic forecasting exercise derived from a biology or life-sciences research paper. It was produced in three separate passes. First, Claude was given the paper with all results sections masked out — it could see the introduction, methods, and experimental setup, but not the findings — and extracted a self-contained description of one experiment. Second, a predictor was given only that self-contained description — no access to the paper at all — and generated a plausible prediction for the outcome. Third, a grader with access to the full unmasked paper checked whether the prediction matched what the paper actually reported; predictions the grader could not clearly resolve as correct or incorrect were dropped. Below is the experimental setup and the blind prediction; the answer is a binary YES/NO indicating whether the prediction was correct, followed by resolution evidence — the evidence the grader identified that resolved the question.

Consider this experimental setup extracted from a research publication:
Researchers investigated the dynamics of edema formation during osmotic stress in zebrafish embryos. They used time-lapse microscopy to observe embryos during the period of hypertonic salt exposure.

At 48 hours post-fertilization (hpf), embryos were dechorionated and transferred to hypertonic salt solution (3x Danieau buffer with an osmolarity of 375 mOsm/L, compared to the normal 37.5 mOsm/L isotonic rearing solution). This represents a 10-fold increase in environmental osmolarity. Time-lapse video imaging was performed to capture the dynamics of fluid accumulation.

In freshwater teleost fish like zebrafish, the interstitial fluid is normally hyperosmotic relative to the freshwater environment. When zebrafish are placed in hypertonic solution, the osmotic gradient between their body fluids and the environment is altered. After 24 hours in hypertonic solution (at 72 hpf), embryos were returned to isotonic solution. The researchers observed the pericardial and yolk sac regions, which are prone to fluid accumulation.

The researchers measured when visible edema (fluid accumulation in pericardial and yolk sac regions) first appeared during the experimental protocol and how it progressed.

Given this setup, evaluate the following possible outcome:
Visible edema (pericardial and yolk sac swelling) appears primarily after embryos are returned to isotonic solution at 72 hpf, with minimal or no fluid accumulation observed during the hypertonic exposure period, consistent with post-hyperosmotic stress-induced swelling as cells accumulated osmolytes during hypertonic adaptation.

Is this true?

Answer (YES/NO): YES